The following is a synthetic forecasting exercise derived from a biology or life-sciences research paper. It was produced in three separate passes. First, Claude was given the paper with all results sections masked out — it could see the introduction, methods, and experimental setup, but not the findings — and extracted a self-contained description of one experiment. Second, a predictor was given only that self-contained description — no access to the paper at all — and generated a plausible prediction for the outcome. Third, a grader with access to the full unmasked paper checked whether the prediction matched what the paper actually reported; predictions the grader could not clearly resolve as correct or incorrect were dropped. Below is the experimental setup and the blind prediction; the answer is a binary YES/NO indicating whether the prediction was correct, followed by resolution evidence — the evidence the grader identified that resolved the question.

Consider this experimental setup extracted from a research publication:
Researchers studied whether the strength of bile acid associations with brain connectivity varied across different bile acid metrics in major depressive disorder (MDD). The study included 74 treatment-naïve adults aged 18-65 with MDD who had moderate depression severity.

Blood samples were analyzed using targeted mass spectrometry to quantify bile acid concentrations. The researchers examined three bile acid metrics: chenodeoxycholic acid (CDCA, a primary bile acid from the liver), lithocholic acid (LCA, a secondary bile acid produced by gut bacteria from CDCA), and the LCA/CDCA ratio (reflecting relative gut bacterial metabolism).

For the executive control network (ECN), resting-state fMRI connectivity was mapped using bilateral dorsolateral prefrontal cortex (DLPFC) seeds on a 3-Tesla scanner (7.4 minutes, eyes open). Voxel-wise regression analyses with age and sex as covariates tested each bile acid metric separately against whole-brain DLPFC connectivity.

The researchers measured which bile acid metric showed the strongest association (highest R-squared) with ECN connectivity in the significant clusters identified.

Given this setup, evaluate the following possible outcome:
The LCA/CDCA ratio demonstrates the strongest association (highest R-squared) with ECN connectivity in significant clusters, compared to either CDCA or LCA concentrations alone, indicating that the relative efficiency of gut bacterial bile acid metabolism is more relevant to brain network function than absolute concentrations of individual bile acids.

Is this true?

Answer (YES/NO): NO